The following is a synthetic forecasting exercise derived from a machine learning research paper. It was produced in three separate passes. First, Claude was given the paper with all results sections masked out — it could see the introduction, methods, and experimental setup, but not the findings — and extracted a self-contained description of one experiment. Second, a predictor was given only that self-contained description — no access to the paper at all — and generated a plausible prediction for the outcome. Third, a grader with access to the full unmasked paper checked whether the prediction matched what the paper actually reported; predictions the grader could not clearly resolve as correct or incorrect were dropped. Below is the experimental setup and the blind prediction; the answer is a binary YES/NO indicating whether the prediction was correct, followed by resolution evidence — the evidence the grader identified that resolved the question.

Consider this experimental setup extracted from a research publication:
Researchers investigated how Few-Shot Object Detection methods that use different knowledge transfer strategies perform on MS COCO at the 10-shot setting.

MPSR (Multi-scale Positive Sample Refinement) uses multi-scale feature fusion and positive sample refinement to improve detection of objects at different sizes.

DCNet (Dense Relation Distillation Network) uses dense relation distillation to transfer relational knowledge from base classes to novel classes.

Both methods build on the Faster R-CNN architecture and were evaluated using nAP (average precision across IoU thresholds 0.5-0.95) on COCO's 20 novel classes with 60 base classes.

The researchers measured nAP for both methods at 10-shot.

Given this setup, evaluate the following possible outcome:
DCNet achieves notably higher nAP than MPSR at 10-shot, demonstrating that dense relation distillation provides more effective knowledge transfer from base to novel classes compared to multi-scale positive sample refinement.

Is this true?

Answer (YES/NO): YES